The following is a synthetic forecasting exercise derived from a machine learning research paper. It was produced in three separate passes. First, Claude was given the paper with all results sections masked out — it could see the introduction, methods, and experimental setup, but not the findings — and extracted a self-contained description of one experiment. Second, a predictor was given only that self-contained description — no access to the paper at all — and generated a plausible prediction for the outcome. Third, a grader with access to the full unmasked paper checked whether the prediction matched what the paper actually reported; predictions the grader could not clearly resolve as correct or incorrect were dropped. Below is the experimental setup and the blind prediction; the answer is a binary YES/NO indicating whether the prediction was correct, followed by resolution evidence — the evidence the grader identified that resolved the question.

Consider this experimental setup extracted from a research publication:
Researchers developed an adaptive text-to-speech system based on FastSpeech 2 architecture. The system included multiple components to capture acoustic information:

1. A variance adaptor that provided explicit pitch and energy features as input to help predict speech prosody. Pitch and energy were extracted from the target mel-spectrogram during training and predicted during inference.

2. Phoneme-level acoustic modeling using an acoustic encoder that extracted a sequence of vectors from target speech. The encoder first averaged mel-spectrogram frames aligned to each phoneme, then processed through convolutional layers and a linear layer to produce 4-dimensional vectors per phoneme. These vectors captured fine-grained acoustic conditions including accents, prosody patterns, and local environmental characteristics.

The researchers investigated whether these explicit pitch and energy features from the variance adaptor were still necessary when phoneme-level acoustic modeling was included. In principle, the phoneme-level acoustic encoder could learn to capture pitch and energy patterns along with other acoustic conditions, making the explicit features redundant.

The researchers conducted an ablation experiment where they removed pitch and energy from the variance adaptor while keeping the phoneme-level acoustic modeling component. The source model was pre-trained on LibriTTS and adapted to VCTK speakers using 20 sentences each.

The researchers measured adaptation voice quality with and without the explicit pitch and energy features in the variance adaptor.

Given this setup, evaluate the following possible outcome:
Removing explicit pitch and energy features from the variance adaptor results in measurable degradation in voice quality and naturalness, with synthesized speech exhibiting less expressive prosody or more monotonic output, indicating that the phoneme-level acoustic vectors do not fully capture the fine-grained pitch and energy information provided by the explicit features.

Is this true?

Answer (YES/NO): YES